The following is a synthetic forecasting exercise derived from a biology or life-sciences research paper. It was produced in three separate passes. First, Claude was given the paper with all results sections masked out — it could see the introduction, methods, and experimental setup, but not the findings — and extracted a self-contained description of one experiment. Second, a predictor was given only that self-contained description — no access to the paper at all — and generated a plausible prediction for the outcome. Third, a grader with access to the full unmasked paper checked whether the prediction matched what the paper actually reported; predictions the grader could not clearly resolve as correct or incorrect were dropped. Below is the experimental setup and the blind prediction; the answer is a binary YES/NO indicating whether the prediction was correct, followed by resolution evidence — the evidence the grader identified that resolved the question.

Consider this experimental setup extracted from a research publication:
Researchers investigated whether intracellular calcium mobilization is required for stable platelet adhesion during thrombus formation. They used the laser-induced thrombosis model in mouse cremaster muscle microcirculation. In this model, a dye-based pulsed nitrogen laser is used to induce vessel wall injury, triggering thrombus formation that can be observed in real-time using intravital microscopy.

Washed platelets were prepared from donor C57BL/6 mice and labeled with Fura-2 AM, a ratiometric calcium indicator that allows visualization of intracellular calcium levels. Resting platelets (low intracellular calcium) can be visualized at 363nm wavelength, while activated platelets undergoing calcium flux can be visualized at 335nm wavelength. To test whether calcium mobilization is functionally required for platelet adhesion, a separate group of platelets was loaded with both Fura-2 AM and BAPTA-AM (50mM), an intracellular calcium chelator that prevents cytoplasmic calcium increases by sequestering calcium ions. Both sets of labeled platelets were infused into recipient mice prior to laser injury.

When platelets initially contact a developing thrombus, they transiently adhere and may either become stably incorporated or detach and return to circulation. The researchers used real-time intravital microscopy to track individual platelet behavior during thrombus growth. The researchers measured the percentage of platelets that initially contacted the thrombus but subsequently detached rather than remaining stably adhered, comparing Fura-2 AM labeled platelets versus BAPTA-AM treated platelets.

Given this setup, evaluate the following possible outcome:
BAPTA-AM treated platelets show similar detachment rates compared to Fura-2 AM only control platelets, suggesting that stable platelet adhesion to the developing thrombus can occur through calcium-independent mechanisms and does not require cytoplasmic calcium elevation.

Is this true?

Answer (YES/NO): NO